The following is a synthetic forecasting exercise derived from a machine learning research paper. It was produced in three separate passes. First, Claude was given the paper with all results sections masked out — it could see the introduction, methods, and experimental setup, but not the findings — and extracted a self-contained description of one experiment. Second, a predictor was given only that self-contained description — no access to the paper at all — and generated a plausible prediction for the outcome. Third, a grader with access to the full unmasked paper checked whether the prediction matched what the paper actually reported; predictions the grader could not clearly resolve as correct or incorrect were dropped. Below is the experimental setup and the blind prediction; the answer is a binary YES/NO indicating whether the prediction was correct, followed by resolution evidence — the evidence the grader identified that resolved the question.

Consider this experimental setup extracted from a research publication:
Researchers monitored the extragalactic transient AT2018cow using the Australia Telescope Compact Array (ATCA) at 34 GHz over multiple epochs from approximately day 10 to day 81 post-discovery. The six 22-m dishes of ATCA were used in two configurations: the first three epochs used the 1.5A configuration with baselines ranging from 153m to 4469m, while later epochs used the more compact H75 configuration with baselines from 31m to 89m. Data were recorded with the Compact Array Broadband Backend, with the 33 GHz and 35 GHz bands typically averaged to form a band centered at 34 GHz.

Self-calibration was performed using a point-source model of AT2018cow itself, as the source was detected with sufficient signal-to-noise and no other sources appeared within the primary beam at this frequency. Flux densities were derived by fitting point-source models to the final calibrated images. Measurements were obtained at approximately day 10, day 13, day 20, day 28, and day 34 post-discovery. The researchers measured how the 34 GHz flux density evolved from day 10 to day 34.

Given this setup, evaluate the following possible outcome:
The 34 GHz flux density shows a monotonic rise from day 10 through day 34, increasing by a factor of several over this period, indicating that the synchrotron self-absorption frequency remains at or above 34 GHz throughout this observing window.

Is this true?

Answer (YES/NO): YES